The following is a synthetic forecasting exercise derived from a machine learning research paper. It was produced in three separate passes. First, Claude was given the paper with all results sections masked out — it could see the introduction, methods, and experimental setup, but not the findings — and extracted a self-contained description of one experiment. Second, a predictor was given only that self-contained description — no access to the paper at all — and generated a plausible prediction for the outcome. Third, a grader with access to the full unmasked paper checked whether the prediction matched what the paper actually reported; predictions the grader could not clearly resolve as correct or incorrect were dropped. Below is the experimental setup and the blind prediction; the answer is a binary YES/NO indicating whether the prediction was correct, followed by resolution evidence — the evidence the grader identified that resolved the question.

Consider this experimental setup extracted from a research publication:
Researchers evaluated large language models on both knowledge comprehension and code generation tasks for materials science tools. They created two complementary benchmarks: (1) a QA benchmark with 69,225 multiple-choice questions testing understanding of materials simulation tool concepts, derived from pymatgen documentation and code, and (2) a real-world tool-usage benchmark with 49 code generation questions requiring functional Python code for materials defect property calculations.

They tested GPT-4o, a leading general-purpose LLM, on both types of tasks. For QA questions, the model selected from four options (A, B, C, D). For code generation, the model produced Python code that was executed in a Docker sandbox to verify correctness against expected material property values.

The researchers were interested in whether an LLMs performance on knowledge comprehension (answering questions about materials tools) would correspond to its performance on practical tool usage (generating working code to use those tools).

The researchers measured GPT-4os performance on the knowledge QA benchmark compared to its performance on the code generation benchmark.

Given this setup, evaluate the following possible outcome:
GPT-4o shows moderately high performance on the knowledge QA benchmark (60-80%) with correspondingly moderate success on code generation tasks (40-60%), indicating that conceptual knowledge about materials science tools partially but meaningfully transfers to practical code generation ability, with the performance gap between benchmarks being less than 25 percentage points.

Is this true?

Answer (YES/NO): NO